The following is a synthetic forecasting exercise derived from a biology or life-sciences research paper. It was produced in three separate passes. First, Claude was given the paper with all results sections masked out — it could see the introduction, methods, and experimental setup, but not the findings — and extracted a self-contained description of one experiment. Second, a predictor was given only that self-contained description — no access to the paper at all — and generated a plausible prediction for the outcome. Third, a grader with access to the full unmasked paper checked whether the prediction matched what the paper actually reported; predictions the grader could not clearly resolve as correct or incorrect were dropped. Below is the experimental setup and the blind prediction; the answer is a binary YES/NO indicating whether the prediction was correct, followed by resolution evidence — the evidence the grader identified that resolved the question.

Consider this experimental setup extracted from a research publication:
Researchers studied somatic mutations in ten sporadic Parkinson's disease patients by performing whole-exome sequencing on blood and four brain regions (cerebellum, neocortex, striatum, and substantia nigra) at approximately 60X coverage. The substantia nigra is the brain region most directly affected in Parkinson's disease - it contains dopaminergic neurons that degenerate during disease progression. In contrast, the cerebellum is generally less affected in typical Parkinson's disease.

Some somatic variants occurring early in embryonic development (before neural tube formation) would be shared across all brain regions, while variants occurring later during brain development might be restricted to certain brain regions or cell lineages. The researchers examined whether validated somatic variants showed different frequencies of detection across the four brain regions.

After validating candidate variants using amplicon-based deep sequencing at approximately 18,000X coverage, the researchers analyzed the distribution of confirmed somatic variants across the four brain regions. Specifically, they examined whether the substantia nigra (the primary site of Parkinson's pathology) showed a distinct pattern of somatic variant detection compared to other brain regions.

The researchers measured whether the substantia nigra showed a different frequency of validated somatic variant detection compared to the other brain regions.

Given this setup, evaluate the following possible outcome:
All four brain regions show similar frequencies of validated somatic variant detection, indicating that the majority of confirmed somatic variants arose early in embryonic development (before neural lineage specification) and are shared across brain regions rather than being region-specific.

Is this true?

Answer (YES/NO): NO